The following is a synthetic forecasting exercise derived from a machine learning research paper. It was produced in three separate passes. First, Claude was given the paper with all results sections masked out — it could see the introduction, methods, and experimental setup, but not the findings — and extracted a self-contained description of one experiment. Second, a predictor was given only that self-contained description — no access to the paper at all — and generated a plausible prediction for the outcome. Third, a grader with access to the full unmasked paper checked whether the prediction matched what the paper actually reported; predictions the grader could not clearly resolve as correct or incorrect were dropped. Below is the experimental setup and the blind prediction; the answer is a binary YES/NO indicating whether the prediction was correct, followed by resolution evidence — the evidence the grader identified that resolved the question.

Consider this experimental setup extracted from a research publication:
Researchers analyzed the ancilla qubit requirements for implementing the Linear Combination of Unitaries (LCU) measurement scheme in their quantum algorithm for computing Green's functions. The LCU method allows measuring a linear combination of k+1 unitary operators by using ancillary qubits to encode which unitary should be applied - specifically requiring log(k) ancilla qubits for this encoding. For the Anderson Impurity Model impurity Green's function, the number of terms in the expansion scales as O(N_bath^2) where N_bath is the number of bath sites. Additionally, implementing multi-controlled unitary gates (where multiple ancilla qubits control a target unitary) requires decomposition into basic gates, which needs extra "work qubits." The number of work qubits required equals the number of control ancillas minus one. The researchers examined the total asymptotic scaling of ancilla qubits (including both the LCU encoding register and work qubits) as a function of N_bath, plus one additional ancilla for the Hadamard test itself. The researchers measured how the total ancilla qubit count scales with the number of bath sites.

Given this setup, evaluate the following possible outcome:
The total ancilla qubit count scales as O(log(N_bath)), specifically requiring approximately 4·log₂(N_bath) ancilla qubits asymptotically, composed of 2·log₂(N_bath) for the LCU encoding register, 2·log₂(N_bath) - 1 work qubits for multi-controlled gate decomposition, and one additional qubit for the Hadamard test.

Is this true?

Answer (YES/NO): YES